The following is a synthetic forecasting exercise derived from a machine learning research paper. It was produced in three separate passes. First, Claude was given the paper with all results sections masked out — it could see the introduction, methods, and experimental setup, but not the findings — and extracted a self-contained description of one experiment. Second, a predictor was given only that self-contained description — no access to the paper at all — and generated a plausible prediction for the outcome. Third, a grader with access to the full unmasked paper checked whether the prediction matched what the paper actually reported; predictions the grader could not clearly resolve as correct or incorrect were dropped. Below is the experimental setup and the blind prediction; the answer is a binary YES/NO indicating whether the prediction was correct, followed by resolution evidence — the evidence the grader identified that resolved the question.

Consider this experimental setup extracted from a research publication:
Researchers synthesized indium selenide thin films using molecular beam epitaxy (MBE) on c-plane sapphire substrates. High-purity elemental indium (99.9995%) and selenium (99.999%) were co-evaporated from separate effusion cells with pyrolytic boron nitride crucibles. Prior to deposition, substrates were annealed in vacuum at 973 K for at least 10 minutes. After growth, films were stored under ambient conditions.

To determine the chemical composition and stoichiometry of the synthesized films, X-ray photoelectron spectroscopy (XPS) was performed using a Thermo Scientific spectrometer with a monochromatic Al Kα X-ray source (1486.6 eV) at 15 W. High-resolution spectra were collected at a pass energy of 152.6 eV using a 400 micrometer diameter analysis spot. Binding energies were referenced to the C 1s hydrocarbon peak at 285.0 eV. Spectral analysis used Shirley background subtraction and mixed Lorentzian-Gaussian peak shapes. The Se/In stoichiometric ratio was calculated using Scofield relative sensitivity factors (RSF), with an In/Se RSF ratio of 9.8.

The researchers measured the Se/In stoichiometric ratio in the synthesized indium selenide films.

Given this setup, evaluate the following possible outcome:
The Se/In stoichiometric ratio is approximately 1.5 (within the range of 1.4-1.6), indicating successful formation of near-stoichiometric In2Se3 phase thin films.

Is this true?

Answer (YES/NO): YES